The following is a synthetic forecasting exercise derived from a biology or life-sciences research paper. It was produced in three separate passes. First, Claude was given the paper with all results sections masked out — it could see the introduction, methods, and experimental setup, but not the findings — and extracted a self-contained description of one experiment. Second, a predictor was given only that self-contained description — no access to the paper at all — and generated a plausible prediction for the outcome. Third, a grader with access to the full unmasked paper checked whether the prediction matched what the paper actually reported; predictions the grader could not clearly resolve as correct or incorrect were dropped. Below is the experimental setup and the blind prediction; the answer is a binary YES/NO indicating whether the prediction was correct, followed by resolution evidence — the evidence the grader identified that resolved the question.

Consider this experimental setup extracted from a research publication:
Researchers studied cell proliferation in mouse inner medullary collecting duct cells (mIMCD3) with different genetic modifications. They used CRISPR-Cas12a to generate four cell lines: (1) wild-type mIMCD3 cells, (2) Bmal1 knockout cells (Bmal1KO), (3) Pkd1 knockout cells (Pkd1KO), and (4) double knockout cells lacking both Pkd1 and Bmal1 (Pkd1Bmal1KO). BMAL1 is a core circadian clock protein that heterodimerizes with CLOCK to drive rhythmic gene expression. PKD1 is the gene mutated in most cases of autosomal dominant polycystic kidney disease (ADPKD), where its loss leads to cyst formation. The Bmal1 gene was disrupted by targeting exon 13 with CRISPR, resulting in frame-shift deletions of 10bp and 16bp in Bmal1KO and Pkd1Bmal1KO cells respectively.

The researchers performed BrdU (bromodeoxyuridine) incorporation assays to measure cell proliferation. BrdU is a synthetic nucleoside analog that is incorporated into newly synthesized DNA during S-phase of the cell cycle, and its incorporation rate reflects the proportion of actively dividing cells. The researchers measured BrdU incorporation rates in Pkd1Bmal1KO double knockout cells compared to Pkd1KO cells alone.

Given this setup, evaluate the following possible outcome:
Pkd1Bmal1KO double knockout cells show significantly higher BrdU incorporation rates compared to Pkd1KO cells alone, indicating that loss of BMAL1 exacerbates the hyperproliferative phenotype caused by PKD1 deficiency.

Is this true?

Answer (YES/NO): YES